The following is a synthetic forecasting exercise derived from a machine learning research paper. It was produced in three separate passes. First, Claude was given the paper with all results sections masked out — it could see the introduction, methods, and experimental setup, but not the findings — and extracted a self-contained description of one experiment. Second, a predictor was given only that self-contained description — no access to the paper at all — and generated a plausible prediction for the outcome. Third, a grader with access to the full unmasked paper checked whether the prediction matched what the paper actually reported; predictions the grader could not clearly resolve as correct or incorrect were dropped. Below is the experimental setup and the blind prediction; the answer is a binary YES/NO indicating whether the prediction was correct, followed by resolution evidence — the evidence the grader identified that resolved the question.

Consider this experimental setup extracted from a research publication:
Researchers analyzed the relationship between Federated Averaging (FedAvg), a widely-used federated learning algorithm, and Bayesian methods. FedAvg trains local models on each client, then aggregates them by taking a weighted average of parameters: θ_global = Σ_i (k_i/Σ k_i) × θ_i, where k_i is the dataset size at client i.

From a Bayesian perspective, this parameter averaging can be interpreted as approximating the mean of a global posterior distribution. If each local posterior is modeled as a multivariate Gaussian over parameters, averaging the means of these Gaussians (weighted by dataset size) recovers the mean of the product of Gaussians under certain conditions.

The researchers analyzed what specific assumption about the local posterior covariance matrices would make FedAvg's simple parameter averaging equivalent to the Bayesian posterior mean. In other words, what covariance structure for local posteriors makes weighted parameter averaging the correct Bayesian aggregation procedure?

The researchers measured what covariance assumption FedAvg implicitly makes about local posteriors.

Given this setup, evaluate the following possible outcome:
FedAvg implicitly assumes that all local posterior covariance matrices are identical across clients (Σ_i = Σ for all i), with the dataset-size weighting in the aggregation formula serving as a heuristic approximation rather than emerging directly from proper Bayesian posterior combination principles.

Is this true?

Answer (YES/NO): YES